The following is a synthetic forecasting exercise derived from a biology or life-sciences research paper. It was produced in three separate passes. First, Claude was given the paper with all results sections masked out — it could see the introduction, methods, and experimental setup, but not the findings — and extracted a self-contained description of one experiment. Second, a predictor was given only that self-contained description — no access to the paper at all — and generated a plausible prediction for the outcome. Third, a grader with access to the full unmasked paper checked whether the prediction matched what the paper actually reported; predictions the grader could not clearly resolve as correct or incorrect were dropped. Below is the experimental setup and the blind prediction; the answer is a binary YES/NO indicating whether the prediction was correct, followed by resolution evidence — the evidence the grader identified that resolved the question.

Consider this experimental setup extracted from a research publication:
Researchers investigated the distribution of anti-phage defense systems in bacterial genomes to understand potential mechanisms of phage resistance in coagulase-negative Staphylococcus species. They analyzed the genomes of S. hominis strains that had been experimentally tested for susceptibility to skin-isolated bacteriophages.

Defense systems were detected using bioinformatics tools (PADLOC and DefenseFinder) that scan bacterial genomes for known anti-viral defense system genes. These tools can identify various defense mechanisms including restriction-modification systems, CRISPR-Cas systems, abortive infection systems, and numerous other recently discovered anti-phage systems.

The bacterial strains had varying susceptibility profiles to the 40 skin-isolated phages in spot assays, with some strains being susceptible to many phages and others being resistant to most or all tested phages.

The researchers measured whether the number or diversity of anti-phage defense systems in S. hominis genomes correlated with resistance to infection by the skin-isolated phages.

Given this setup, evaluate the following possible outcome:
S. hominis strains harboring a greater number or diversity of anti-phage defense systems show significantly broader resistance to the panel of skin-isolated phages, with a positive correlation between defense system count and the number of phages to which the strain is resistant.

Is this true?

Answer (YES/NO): NO